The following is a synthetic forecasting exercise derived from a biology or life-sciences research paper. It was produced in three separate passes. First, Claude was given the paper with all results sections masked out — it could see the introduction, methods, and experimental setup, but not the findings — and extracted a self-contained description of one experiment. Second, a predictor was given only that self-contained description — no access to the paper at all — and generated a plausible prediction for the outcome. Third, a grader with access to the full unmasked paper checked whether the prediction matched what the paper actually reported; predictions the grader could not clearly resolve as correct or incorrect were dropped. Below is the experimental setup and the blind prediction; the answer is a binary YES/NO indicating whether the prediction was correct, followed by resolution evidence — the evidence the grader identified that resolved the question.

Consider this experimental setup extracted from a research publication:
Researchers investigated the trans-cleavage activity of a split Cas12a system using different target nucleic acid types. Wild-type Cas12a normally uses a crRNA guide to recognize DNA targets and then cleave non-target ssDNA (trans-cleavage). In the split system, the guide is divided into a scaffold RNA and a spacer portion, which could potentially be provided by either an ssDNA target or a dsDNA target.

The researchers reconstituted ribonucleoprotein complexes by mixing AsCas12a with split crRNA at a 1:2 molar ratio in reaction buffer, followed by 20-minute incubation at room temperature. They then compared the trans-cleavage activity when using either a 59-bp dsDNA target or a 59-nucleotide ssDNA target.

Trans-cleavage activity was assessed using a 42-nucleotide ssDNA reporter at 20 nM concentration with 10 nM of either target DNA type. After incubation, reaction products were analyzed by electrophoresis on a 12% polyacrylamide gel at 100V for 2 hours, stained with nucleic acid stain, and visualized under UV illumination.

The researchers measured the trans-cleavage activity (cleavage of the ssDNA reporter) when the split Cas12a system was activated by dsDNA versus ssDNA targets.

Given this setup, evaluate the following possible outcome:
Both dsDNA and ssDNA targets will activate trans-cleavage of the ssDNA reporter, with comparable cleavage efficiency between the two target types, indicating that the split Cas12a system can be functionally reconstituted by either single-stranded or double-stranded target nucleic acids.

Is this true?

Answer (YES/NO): NO